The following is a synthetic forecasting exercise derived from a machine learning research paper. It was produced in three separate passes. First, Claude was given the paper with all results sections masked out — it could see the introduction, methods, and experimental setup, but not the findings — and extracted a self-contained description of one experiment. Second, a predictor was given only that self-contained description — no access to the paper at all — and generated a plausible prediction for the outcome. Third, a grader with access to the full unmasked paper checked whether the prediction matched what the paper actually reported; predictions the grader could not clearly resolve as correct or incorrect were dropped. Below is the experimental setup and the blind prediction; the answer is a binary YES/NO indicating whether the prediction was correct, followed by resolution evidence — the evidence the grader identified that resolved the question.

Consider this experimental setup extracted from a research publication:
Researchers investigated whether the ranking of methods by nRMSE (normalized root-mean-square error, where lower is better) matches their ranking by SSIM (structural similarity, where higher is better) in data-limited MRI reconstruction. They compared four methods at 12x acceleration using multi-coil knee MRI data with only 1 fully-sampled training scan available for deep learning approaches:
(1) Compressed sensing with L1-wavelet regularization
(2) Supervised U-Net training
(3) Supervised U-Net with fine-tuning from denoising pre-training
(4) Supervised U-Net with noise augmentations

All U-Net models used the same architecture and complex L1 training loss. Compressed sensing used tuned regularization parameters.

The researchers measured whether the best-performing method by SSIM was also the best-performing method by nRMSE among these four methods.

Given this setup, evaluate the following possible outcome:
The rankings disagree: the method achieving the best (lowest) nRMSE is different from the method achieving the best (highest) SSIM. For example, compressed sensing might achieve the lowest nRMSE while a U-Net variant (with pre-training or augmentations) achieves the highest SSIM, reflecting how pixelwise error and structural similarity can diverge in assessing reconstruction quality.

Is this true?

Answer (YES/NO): YES